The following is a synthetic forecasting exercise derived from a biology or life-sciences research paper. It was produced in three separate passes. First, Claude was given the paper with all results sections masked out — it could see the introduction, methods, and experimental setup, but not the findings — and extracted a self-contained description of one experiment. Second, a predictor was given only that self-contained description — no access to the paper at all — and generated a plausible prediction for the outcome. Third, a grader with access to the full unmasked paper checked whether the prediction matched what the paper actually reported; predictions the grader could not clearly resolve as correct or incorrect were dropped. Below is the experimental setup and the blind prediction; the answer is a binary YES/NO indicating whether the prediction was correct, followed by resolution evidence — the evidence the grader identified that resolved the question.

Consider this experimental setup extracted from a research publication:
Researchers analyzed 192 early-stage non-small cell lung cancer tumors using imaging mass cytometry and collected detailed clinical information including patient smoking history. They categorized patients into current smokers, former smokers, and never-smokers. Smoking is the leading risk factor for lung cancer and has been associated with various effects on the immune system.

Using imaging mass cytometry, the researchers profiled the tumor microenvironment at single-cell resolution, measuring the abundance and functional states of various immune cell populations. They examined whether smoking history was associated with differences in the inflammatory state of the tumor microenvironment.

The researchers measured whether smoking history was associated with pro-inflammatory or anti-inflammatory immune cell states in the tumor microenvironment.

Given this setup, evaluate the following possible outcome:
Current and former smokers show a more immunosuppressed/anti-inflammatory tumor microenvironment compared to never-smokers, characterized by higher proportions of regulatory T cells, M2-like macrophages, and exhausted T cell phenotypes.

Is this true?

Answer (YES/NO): NO